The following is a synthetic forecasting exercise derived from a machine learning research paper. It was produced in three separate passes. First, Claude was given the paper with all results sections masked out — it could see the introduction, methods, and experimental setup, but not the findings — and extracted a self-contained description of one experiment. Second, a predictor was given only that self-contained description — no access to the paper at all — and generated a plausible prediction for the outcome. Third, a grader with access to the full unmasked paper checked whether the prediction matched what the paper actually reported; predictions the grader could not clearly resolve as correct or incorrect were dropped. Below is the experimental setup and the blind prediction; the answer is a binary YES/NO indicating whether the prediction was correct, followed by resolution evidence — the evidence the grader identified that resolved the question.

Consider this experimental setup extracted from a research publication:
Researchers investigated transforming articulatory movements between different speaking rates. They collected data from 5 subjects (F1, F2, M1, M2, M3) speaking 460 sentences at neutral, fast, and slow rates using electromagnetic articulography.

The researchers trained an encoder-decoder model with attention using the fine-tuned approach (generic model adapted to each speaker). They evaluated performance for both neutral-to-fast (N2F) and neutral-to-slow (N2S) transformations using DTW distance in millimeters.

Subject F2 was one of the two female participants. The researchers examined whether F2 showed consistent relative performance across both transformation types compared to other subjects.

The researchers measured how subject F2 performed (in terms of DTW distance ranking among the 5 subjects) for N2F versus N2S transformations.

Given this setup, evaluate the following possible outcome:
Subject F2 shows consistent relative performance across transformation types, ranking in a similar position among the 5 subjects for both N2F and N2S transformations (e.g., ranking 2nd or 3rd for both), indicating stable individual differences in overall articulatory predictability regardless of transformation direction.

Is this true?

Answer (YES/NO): YES